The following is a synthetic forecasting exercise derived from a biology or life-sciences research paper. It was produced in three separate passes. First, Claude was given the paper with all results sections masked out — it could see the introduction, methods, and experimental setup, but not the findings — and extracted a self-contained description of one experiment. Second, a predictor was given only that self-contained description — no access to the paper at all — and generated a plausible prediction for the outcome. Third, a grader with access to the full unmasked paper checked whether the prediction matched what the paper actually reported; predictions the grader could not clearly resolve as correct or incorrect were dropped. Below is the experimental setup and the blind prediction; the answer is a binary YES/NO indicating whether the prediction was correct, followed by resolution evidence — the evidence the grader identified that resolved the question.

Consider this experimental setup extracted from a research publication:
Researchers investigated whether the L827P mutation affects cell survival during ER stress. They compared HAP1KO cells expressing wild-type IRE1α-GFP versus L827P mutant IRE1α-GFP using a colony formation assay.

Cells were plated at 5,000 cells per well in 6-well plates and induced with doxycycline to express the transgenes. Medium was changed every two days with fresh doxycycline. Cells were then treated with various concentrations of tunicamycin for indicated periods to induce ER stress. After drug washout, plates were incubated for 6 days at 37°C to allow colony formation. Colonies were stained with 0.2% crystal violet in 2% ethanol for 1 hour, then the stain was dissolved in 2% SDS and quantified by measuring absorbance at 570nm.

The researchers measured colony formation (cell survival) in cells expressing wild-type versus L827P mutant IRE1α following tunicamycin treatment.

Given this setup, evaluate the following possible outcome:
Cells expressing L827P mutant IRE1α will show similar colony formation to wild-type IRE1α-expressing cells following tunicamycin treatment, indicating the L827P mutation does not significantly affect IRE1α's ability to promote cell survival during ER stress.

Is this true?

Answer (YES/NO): NO